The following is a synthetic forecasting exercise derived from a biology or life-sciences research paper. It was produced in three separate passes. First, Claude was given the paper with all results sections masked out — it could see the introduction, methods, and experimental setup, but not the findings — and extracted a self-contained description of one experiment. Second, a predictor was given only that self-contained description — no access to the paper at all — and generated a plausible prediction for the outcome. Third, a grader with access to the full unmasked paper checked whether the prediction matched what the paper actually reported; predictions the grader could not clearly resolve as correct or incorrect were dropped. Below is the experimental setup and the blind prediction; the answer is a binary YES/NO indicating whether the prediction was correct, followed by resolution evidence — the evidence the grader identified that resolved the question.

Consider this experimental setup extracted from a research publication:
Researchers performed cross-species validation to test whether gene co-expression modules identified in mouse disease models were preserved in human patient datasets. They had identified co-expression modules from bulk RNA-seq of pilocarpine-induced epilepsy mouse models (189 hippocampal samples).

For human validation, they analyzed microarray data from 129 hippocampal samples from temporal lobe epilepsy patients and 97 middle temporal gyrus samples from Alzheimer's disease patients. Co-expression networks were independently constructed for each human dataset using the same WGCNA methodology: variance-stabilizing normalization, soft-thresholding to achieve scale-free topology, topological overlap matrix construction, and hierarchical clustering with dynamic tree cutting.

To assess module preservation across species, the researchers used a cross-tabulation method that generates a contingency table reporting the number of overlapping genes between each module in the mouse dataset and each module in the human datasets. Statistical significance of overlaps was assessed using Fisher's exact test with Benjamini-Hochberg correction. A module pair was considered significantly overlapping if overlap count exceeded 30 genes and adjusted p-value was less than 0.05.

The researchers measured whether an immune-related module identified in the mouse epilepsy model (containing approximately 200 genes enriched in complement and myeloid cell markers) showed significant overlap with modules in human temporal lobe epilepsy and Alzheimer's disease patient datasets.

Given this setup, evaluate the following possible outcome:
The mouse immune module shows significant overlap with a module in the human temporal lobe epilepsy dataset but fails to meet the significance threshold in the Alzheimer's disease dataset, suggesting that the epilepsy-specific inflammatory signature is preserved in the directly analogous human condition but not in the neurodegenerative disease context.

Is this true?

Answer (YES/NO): NO